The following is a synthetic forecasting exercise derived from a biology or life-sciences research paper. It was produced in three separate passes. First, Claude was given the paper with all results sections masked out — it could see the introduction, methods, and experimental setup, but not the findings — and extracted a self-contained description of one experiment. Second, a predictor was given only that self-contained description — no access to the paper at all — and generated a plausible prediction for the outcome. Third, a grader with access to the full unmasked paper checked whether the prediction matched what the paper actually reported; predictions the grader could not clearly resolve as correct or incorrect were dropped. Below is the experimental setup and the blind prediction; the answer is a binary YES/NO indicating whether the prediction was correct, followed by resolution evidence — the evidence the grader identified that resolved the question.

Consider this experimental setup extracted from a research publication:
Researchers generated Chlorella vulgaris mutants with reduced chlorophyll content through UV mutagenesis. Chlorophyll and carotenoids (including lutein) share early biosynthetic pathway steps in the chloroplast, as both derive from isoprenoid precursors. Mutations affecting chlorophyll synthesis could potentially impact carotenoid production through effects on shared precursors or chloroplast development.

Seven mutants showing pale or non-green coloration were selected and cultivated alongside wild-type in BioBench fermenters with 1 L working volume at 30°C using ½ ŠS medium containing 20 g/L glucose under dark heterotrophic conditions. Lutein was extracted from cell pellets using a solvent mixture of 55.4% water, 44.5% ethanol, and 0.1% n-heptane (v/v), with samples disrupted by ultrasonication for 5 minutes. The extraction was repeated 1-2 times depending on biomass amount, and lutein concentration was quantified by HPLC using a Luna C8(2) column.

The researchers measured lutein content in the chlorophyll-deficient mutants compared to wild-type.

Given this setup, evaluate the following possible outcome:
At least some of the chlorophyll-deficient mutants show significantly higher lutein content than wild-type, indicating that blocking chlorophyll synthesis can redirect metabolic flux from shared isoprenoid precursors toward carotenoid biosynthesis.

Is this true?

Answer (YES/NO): YES